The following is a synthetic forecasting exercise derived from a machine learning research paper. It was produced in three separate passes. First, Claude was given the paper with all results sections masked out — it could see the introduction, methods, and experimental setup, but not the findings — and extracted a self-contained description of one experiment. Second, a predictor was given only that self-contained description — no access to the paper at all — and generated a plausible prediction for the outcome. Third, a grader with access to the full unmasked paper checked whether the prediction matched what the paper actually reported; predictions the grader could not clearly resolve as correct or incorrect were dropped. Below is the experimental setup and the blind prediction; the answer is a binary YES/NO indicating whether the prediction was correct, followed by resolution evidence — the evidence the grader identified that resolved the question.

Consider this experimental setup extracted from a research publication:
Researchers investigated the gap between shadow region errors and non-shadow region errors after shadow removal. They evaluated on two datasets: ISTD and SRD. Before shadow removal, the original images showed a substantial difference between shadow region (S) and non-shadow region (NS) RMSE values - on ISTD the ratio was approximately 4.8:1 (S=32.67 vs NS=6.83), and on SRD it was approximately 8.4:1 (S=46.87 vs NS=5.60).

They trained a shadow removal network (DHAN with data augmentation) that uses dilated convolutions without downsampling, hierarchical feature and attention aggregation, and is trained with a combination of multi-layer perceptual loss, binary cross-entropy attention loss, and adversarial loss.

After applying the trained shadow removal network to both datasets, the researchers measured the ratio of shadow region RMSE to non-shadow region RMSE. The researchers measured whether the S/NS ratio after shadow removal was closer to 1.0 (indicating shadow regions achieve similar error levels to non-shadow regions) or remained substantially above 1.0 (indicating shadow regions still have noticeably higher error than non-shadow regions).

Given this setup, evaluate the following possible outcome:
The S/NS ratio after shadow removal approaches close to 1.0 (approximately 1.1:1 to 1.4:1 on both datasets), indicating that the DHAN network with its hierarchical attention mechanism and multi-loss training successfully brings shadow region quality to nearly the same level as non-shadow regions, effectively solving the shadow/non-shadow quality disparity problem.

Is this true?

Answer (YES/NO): NO